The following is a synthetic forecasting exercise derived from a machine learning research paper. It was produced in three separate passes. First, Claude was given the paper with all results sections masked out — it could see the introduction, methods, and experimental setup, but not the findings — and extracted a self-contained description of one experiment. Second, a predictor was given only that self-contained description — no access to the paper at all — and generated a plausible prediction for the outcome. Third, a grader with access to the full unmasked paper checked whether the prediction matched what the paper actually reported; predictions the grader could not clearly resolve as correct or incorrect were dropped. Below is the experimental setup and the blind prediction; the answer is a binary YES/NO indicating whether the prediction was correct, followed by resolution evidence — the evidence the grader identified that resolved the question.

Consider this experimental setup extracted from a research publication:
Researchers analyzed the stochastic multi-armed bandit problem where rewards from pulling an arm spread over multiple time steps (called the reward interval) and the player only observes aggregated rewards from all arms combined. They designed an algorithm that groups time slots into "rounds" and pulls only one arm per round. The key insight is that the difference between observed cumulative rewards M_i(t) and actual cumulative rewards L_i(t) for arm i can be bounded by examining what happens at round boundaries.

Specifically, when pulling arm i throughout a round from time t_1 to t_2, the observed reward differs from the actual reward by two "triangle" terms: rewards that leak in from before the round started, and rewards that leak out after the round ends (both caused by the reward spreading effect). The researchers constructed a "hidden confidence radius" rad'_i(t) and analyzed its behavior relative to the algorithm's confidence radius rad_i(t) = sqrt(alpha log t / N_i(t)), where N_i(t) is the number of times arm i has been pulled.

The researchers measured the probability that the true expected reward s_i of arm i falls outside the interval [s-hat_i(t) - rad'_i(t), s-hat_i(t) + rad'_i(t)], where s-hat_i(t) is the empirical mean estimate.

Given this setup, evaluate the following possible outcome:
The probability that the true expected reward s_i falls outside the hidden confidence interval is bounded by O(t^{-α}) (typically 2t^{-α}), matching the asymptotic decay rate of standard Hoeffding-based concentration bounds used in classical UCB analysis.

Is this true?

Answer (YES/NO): NO